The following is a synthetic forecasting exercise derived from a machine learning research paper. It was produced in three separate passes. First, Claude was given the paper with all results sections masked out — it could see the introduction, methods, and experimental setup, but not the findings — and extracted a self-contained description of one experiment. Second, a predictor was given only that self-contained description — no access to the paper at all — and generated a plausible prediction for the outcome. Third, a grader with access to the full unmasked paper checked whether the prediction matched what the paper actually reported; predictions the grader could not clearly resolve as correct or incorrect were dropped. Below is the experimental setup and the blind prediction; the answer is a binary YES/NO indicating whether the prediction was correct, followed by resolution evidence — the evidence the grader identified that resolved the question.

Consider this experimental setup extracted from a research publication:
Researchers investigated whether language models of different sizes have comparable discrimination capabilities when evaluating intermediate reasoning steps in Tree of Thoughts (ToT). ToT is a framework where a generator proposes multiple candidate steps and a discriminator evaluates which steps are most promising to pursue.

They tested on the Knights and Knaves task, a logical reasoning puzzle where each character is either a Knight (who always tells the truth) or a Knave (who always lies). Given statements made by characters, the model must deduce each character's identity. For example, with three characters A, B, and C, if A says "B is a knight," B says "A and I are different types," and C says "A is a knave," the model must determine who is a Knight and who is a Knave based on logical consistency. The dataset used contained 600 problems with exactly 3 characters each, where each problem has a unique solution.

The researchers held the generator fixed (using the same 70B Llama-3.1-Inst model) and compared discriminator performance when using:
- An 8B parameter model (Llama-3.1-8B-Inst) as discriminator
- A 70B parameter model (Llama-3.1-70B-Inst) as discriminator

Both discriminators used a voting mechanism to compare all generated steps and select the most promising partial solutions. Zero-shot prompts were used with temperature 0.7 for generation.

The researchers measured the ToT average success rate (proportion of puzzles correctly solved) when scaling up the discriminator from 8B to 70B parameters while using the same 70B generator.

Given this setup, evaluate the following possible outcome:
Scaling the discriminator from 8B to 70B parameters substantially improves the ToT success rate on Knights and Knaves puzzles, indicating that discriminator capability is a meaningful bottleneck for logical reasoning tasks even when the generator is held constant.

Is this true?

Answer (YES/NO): NO